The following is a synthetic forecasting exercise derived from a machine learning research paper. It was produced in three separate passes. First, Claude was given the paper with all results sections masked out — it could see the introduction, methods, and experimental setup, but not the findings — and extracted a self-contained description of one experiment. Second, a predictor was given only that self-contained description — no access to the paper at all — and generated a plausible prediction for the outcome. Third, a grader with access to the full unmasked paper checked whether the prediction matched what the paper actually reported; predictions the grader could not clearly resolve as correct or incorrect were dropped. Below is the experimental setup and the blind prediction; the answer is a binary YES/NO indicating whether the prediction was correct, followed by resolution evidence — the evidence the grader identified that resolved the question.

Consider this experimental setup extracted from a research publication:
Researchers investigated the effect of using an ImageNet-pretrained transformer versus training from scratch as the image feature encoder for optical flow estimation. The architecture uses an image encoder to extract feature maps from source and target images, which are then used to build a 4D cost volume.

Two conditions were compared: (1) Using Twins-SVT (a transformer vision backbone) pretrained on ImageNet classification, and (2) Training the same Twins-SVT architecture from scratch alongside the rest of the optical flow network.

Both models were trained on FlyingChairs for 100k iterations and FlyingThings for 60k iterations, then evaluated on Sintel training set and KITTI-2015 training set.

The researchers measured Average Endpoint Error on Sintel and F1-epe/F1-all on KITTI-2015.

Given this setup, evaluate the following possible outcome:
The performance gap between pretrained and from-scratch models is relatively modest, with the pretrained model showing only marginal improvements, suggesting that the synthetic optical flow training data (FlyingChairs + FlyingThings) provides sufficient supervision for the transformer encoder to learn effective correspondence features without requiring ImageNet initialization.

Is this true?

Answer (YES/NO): NO